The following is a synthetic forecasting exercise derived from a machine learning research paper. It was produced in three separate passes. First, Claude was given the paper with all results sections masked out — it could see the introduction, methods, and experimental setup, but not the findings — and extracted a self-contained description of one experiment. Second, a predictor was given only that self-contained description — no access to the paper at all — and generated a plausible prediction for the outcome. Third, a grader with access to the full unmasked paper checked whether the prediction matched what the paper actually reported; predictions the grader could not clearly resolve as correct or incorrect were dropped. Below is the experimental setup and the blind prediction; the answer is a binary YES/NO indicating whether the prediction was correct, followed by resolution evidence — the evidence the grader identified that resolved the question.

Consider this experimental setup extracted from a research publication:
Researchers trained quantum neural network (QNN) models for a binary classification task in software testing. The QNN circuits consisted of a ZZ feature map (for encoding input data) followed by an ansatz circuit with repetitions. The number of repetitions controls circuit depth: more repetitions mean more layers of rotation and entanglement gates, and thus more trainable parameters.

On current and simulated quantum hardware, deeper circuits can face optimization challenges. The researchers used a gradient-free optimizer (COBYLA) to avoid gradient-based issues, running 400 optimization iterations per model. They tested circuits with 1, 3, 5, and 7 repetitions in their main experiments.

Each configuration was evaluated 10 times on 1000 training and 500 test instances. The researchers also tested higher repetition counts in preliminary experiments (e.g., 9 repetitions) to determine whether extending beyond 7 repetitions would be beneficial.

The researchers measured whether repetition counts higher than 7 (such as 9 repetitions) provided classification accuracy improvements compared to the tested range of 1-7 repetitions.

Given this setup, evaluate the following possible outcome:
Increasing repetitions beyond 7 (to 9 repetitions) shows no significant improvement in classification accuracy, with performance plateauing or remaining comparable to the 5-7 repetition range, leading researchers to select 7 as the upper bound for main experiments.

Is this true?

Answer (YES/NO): YES